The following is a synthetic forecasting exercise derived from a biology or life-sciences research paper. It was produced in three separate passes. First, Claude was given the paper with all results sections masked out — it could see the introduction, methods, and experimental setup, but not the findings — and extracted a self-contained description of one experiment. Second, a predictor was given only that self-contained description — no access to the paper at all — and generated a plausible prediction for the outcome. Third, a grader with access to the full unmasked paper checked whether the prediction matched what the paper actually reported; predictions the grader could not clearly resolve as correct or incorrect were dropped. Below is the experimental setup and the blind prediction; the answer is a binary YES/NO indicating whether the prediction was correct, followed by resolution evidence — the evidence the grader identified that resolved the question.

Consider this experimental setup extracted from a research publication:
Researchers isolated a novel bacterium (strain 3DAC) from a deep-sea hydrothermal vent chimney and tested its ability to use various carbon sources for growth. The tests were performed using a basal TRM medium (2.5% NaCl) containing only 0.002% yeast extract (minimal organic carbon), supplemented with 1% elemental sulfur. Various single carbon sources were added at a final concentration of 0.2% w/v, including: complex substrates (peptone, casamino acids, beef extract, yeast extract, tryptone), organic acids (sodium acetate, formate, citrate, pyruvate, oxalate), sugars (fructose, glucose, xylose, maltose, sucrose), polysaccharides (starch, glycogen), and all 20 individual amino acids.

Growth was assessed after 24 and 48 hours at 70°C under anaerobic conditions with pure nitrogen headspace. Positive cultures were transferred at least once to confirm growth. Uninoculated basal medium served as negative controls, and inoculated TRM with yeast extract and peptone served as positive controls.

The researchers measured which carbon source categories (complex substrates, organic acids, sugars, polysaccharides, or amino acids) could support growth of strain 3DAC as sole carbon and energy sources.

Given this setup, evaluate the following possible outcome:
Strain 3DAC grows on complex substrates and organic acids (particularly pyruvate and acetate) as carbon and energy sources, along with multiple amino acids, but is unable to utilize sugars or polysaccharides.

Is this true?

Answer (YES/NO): NO